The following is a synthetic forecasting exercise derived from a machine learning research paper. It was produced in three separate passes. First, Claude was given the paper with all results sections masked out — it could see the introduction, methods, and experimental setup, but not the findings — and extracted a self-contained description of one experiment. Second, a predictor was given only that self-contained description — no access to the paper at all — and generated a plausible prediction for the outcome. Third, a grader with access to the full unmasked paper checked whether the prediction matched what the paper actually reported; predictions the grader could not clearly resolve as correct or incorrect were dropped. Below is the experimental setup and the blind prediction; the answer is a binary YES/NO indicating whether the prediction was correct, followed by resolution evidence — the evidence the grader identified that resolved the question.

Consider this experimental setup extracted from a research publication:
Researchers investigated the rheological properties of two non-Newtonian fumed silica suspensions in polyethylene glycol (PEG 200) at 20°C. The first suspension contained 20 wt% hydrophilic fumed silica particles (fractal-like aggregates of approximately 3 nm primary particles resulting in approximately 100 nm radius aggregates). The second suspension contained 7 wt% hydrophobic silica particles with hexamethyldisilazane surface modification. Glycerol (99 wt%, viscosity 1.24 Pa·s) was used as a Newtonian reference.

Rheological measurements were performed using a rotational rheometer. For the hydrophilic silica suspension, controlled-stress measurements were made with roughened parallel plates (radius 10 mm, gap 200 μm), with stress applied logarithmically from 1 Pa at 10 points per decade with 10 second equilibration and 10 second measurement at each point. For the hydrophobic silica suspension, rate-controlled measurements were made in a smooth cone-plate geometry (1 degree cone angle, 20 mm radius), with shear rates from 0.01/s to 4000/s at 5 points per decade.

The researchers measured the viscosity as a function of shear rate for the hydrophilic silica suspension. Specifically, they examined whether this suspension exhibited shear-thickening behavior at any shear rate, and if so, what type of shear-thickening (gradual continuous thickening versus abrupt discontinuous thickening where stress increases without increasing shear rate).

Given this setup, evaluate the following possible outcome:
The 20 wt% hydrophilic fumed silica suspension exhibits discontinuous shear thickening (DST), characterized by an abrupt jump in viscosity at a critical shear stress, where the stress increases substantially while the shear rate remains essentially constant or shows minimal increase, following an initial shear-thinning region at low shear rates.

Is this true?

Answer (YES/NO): YES